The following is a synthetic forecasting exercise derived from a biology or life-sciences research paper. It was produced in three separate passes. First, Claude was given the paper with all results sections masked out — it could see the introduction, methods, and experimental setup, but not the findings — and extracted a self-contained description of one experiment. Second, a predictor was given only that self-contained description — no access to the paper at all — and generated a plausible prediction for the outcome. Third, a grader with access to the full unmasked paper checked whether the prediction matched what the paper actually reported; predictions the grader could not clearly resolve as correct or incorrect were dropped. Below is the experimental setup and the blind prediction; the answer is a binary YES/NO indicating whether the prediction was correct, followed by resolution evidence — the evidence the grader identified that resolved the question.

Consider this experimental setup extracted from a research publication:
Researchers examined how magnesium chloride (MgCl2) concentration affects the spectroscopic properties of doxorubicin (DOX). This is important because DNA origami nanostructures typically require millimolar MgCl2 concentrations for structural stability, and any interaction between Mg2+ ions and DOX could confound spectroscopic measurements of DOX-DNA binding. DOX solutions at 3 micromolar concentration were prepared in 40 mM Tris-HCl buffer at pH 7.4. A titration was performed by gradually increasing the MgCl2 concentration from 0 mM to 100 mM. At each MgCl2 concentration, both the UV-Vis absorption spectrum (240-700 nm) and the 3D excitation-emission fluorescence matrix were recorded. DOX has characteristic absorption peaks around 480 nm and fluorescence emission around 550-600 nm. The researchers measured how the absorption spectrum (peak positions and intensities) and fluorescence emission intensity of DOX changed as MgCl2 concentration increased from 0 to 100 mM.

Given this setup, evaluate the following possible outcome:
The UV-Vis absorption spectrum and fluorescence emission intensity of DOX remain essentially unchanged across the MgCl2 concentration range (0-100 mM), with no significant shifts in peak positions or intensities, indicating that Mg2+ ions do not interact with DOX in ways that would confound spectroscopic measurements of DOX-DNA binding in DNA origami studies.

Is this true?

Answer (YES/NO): NO